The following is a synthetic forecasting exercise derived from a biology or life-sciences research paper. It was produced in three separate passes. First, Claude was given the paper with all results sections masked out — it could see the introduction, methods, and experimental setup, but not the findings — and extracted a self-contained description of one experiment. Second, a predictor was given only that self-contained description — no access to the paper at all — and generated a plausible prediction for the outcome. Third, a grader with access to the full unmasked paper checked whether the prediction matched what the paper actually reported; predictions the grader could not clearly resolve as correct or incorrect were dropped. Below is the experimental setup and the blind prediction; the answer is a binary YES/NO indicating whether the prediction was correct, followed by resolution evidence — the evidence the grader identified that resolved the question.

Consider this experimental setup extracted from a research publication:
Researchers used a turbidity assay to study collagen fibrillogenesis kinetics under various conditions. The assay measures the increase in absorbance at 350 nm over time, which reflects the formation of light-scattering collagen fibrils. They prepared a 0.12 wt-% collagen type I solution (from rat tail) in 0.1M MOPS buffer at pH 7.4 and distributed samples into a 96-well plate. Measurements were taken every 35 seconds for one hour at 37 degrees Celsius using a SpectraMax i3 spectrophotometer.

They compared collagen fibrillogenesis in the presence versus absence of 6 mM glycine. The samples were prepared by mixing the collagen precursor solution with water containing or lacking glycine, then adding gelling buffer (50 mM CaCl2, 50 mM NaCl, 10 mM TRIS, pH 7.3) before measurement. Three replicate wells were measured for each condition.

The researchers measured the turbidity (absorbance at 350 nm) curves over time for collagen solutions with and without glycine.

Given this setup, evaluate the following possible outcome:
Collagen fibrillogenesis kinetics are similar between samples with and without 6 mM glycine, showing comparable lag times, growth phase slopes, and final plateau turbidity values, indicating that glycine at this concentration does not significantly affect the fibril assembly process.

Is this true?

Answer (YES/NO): NO